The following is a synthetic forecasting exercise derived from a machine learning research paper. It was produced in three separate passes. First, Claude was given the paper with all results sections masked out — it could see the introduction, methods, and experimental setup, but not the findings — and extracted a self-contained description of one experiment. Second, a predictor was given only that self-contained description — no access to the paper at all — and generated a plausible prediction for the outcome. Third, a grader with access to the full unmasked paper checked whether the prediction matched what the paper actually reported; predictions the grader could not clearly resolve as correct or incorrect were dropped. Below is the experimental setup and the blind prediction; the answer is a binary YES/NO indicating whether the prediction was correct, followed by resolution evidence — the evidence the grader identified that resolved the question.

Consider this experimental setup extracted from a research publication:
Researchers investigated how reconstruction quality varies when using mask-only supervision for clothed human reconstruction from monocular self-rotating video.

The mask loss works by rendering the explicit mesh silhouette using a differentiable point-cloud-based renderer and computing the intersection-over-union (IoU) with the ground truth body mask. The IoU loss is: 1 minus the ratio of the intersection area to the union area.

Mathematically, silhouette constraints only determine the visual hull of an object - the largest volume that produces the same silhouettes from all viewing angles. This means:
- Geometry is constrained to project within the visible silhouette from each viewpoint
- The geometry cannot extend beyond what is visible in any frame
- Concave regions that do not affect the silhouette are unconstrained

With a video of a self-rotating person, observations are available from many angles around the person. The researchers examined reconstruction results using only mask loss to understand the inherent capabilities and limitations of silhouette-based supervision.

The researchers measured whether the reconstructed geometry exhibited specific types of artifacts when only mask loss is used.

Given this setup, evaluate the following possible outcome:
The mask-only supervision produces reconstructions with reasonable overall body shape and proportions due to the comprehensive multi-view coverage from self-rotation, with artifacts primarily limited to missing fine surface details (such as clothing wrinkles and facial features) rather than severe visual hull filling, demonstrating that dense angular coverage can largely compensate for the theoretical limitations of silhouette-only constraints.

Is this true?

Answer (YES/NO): NO